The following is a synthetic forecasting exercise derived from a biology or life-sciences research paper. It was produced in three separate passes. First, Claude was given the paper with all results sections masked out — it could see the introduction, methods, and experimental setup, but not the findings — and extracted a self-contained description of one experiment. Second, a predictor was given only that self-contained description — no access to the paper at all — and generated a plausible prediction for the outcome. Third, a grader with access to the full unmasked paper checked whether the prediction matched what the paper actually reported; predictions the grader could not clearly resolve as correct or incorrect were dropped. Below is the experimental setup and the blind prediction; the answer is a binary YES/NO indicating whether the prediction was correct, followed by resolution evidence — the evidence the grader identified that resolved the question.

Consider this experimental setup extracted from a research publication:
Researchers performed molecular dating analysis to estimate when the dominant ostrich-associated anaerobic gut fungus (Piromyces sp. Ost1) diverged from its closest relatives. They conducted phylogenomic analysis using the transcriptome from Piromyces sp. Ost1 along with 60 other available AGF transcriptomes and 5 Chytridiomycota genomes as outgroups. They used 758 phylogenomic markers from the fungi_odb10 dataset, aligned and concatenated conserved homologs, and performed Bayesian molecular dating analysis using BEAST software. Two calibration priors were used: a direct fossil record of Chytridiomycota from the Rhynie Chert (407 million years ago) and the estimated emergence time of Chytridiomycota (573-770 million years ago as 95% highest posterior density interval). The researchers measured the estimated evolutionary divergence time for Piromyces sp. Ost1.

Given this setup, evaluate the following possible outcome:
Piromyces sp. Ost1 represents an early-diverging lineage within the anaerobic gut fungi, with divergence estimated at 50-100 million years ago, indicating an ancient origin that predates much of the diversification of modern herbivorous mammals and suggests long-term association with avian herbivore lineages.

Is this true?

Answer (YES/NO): NO